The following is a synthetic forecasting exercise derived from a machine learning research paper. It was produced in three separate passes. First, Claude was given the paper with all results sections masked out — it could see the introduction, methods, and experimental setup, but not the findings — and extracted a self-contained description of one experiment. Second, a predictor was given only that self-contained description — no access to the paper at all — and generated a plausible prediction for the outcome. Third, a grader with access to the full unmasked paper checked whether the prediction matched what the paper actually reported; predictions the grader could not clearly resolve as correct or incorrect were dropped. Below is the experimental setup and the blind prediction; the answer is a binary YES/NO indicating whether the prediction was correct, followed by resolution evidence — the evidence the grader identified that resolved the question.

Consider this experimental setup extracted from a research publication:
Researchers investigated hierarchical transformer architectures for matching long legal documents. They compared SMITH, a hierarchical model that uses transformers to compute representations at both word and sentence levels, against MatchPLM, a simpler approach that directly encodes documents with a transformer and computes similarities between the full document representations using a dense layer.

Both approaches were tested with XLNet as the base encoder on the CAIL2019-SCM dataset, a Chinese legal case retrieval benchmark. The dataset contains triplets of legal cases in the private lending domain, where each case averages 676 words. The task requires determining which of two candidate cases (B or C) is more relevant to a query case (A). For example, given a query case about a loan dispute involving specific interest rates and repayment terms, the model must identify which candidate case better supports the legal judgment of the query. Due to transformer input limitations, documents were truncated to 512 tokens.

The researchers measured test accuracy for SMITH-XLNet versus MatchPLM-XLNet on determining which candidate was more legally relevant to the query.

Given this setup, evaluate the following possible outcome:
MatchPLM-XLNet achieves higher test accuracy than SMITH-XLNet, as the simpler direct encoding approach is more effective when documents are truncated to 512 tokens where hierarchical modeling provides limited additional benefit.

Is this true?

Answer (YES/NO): YES